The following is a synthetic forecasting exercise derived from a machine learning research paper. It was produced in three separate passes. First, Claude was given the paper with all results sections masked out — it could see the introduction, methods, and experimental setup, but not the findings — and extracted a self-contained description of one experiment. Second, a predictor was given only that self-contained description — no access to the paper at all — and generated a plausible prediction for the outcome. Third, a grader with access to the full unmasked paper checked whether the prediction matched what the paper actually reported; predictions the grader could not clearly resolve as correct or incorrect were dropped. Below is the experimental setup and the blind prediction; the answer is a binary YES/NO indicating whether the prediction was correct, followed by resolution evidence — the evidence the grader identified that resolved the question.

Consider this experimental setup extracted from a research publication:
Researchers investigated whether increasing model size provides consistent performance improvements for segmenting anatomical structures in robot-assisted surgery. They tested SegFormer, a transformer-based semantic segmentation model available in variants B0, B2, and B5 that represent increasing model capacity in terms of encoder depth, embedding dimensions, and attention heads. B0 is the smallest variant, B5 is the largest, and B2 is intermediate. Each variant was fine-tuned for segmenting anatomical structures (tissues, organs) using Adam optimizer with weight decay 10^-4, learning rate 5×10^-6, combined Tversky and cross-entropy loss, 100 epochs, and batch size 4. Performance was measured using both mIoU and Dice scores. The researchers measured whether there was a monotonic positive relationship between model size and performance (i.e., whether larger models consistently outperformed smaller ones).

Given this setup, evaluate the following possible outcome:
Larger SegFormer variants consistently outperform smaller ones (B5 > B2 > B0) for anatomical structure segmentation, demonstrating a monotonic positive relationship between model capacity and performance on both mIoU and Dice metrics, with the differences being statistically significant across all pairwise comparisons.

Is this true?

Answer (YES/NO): NO